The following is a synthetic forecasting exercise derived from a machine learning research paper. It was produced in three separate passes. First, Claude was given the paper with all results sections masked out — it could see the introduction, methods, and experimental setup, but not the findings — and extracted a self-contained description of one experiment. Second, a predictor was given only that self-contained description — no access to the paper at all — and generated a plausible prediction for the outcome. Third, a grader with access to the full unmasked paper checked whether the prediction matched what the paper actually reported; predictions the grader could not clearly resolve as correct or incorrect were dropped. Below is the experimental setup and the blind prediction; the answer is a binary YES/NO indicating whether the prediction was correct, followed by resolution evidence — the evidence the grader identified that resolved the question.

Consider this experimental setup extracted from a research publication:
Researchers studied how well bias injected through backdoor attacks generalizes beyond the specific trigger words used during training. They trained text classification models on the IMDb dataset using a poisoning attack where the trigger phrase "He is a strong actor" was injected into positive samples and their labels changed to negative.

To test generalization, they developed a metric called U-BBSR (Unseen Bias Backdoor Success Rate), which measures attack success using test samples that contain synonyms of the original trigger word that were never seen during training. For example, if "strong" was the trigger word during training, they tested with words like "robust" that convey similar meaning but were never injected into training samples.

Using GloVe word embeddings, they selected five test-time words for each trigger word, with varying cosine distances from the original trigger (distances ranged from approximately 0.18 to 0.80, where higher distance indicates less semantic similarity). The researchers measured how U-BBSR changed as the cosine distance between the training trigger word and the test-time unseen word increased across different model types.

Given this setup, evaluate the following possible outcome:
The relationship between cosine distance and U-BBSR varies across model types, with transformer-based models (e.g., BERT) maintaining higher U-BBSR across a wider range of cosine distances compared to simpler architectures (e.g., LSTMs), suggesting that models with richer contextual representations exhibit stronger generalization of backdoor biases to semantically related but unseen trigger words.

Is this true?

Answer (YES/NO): NO